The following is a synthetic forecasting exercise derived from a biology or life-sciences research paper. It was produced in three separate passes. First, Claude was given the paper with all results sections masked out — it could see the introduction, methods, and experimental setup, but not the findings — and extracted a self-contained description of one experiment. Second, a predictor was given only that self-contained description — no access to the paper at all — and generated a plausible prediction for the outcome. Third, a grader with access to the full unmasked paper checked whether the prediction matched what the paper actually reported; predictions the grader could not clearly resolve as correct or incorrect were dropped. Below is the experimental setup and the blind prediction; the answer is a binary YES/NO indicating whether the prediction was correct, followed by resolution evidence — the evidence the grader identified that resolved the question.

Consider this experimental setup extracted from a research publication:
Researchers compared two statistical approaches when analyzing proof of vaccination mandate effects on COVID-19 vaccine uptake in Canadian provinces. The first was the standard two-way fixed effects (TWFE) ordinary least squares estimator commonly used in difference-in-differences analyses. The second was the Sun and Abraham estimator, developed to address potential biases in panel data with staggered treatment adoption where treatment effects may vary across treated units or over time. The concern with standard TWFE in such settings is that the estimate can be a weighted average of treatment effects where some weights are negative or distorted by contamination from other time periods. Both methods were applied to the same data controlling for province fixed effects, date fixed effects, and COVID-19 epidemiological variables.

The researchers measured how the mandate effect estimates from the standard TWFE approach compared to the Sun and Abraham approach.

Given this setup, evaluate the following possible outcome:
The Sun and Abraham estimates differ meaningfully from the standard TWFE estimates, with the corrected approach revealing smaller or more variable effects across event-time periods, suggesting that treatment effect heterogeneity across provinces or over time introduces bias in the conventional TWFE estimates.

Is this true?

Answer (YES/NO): NO